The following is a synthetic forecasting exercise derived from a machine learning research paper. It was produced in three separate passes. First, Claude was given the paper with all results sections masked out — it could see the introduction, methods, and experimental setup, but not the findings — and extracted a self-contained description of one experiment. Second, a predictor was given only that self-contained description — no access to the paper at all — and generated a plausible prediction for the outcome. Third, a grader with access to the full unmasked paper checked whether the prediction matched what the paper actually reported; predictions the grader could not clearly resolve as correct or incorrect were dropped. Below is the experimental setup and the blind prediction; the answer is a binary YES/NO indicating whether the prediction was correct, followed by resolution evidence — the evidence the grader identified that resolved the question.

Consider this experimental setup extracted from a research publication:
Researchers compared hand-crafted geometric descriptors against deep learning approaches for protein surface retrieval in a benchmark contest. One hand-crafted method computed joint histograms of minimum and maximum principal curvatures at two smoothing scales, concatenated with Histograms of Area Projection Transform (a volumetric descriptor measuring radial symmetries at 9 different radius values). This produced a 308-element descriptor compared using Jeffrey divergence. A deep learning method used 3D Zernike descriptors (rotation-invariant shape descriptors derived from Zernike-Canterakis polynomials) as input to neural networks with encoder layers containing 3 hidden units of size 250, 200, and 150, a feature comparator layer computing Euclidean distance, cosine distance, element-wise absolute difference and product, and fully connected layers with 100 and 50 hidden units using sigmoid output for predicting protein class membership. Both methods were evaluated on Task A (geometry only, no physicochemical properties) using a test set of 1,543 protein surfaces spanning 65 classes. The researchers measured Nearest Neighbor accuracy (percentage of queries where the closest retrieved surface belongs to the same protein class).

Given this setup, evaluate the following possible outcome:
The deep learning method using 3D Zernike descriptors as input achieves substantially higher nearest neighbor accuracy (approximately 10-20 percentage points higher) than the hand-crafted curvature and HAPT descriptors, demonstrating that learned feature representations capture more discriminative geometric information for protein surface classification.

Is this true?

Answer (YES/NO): NO